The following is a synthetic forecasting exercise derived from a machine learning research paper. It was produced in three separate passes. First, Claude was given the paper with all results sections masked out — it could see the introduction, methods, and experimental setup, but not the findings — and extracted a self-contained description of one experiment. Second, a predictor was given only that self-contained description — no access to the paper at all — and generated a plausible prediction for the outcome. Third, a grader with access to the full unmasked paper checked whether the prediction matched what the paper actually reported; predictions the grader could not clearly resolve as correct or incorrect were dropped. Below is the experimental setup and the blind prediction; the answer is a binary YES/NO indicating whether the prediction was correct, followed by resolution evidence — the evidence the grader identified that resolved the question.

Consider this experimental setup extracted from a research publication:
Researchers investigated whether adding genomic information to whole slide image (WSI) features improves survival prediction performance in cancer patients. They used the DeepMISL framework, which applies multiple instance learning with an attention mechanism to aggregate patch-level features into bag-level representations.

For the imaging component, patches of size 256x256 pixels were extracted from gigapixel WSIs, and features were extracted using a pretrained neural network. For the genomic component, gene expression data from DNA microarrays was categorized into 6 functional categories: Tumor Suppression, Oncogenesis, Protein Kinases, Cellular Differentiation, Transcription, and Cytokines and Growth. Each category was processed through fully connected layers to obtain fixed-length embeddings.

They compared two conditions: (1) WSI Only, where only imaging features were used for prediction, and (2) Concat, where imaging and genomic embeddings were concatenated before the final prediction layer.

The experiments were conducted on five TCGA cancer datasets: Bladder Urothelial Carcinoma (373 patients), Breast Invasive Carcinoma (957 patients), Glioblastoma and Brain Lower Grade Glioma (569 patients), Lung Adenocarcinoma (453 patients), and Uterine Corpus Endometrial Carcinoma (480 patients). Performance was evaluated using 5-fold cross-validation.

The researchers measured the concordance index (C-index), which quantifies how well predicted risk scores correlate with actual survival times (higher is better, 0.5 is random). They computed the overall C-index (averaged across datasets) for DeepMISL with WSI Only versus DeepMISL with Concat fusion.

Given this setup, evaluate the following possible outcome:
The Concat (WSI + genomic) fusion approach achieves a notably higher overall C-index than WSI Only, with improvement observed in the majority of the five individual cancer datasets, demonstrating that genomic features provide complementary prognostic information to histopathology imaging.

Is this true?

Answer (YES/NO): NO